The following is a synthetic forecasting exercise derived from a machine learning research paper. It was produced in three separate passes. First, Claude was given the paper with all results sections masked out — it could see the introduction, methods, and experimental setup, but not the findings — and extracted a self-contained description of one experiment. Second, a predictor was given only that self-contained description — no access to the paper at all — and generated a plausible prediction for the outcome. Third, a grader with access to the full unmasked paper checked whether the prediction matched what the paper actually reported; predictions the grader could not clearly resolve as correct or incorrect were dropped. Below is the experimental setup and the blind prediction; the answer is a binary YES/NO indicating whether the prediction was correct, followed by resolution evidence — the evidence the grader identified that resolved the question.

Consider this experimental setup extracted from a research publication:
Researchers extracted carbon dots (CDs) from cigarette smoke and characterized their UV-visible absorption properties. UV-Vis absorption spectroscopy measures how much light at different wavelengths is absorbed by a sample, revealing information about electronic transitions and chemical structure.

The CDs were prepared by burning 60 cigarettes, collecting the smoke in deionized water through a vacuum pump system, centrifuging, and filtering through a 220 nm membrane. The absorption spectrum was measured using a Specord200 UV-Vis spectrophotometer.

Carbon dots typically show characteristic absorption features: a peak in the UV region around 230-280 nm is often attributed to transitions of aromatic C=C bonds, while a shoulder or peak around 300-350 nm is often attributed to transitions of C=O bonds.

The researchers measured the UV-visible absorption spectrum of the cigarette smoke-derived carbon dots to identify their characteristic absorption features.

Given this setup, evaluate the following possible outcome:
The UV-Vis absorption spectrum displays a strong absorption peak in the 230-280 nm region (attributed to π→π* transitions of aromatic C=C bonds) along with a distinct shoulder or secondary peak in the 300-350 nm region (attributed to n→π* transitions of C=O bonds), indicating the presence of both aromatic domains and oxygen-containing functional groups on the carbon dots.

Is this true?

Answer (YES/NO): NO